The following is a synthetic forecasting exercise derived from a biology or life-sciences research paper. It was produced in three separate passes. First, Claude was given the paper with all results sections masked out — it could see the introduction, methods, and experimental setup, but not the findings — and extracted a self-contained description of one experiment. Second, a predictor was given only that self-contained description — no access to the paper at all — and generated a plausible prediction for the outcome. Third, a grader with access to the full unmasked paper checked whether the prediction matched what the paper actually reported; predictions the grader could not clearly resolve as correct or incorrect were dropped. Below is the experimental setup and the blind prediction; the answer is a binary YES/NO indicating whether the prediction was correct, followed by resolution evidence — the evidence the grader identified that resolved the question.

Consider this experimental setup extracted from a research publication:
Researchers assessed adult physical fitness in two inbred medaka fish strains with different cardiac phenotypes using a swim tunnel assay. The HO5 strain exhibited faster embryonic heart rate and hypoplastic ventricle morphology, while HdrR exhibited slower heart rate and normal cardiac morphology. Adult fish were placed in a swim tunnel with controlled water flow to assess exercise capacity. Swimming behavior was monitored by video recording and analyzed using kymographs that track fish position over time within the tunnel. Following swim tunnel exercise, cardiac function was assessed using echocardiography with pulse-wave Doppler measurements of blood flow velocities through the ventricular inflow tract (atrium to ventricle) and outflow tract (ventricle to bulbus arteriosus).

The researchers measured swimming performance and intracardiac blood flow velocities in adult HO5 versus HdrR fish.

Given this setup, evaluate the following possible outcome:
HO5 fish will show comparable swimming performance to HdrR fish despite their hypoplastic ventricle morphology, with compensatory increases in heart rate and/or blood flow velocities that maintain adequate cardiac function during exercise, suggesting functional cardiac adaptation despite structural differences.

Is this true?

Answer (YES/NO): NO